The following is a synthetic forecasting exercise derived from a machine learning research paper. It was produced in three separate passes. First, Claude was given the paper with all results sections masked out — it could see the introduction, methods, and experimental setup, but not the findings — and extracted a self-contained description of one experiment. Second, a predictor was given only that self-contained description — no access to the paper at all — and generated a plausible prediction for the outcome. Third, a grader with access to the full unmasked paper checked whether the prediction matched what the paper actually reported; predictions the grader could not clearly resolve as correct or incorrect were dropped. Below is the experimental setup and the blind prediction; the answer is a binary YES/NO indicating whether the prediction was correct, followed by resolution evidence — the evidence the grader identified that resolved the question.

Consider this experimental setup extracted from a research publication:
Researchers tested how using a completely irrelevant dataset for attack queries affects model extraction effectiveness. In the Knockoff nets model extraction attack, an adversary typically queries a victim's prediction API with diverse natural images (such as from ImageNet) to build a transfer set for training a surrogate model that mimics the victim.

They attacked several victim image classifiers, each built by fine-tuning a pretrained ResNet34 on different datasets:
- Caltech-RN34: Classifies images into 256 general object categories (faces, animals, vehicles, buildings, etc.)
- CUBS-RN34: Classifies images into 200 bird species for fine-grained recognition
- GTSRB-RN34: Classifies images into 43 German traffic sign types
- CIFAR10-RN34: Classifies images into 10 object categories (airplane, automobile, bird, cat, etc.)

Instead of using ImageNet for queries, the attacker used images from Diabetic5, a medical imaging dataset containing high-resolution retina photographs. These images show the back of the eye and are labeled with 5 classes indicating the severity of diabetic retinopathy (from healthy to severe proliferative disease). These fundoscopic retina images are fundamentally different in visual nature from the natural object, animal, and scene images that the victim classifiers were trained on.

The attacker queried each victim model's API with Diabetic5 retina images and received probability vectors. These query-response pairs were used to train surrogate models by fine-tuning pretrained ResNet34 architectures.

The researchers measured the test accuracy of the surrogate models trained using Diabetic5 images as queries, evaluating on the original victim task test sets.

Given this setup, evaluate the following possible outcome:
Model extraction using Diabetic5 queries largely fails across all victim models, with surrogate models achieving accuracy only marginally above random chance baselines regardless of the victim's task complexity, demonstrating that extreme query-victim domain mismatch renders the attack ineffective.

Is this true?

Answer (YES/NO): NO